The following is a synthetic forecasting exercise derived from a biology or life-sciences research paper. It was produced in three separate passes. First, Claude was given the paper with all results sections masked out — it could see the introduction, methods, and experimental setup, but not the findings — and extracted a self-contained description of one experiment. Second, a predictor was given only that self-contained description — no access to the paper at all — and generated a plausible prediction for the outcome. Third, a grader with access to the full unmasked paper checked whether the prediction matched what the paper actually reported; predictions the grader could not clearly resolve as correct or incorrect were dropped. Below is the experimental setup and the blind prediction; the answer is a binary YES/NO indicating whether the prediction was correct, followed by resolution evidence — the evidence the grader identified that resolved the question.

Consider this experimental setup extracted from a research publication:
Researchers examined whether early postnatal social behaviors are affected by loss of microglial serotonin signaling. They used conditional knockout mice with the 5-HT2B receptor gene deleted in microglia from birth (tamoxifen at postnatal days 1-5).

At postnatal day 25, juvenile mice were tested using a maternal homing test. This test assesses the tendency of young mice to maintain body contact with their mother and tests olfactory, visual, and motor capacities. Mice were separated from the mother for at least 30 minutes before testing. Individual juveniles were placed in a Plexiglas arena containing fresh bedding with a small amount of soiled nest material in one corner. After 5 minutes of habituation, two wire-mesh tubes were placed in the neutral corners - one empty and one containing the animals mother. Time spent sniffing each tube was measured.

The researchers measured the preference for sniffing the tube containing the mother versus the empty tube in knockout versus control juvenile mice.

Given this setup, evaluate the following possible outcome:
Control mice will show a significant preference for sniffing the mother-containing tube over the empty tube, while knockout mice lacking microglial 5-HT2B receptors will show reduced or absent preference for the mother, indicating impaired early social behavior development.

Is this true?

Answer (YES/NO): YES